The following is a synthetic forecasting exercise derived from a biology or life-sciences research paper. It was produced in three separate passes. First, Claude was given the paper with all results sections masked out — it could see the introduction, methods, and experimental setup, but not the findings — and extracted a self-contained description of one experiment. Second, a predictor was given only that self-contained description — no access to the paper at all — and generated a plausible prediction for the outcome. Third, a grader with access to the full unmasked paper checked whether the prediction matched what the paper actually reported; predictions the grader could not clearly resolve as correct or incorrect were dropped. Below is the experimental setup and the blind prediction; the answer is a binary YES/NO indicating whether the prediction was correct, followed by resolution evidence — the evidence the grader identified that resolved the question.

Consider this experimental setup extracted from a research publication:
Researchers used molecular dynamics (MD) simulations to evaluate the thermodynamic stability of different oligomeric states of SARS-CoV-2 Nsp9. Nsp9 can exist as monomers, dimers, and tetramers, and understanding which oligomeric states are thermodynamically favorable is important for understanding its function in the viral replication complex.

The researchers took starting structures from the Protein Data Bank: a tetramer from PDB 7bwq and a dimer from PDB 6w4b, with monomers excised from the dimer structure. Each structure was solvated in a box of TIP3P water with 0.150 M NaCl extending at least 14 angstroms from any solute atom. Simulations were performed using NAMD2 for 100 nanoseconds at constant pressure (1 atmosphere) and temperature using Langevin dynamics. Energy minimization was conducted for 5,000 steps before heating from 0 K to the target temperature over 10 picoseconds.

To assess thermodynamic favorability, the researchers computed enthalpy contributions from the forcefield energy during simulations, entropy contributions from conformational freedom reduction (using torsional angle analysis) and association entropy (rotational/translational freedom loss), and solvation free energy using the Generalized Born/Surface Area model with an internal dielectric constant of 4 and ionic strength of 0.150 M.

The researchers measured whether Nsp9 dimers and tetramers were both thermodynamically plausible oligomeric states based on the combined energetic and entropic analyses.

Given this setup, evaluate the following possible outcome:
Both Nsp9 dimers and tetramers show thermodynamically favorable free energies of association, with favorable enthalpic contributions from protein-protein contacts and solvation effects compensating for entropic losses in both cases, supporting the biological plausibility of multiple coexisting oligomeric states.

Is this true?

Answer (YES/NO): NO